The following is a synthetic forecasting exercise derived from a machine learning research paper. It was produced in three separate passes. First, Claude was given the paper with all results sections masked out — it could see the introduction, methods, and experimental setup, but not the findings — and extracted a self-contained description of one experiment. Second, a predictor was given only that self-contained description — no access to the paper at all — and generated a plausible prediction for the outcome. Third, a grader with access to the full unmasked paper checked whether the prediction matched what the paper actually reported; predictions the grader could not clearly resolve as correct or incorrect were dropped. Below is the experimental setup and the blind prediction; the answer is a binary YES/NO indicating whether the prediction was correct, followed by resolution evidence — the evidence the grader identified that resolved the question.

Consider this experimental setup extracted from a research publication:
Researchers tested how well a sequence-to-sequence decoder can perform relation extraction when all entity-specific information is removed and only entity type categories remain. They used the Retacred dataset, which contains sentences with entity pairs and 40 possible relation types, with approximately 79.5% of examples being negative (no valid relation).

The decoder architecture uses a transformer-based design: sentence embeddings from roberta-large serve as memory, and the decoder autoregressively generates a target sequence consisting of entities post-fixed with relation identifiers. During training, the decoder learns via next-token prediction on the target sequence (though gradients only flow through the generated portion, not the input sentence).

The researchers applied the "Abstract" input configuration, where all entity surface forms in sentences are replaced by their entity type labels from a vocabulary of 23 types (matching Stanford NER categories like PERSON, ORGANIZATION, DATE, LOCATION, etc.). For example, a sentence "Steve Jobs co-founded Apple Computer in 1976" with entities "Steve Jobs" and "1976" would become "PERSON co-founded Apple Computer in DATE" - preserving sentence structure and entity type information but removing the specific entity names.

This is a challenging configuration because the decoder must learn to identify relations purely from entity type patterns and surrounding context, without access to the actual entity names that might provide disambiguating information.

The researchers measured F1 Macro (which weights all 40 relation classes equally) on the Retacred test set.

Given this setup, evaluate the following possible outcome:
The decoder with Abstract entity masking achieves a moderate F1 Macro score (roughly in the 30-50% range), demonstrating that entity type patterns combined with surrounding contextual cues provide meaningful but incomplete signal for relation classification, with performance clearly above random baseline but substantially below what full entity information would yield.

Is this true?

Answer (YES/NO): NO